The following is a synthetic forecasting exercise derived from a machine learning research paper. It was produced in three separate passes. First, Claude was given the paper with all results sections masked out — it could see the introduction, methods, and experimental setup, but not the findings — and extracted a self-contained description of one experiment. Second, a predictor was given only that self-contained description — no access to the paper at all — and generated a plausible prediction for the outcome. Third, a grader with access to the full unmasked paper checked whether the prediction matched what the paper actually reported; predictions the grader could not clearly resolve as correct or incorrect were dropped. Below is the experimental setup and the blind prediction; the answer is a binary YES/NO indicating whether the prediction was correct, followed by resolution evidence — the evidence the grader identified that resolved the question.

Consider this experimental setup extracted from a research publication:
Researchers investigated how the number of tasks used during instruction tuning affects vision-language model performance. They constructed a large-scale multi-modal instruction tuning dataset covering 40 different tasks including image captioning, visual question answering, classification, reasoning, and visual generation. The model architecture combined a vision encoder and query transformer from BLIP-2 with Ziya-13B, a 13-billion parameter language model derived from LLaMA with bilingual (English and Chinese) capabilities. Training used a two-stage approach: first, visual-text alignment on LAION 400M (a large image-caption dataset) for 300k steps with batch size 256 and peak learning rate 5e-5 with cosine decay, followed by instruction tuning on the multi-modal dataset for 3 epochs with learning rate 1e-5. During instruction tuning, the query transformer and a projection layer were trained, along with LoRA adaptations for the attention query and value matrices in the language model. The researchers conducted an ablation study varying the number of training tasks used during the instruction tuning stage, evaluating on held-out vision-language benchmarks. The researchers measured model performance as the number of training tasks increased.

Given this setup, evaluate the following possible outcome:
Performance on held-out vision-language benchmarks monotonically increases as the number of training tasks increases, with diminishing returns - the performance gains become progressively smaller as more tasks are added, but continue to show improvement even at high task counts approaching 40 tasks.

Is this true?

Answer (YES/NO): NO